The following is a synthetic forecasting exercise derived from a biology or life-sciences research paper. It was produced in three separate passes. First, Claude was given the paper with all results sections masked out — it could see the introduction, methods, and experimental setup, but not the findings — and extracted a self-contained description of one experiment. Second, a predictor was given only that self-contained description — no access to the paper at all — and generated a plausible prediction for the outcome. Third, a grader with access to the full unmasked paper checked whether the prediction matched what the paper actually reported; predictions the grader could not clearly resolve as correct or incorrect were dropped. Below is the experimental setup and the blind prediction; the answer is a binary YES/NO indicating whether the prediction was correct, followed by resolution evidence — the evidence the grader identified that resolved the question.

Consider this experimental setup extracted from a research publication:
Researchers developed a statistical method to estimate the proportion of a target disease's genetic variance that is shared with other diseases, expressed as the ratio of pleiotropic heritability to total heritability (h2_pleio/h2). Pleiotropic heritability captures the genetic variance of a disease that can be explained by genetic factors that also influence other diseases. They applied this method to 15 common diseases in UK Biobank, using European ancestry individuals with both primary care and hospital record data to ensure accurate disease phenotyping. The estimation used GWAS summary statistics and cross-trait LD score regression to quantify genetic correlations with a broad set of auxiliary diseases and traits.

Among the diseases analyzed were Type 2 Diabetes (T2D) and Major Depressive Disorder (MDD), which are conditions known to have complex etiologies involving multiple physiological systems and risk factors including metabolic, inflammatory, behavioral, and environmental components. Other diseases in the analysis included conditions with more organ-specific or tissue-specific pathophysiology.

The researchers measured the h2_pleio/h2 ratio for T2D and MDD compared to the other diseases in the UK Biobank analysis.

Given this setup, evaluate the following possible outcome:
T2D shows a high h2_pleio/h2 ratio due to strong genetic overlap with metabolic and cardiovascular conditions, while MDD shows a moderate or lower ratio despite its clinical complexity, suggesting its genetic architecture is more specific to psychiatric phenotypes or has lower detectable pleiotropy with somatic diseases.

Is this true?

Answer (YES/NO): NO